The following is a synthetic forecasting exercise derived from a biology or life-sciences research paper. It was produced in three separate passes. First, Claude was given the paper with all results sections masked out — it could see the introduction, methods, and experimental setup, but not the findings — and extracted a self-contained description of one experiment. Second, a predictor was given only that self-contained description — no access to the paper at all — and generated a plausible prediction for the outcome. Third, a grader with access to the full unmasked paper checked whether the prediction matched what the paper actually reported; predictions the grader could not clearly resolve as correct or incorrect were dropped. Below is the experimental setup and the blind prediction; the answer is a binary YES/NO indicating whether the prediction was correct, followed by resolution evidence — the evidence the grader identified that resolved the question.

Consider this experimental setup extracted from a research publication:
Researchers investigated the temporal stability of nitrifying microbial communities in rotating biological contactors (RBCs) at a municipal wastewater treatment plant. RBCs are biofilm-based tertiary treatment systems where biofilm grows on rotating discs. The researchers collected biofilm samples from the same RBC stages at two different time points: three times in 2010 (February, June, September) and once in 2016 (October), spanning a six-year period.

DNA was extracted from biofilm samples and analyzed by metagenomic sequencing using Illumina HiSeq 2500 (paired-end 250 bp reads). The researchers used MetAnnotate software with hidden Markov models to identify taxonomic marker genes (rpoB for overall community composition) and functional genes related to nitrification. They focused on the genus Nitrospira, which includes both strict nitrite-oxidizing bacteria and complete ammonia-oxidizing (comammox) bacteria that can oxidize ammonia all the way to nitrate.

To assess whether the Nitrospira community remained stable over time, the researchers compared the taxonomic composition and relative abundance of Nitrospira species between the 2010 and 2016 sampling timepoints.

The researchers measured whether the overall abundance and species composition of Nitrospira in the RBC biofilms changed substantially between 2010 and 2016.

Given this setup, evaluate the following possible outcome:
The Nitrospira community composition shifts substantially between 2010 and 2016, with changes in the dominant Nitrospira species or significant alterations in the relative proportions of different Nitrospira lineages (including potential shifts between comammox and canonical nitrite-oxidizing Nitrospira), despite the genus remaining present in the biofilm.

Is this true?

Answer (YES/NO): YES